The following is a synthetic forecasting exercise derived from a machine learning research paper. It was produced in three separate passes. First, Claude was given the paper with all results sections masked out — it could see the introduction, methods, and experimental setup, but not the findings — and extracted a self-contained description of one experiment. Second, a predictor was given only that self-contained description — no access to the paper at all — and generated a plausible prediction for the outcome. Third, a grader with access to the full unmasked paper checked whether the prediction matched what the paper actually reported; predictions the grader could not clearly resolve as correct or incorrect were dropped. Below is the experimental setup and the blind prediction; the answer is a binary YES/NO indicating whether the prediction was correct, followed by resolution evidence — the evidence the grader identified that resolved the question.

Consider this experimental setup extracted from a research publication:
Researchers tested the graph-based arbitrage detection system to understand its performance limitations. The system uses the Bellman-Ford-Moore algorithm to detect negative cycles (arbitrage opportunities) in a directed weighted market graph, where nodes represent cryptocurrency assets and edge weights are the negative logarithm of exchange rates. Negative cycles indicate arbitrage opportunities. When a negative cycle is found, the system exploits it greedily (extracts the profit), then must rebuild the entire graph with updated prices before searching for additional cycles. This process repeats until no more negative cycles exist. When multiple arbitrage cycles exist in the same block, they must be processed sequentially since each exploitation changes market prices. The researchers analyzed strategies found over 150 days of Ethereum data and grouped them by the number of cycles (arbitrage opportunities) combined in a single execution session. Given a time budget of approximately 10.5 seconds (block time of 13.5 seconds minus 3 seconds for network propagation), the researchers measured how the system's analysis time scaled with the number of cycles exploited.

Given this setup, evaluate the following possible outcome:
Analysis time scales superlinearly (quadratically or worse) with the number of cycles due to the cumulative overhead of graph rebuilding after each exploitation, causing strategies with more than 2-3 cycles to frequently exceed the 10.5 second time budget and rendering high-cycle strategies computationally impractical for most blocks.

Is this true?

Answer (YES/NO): NO